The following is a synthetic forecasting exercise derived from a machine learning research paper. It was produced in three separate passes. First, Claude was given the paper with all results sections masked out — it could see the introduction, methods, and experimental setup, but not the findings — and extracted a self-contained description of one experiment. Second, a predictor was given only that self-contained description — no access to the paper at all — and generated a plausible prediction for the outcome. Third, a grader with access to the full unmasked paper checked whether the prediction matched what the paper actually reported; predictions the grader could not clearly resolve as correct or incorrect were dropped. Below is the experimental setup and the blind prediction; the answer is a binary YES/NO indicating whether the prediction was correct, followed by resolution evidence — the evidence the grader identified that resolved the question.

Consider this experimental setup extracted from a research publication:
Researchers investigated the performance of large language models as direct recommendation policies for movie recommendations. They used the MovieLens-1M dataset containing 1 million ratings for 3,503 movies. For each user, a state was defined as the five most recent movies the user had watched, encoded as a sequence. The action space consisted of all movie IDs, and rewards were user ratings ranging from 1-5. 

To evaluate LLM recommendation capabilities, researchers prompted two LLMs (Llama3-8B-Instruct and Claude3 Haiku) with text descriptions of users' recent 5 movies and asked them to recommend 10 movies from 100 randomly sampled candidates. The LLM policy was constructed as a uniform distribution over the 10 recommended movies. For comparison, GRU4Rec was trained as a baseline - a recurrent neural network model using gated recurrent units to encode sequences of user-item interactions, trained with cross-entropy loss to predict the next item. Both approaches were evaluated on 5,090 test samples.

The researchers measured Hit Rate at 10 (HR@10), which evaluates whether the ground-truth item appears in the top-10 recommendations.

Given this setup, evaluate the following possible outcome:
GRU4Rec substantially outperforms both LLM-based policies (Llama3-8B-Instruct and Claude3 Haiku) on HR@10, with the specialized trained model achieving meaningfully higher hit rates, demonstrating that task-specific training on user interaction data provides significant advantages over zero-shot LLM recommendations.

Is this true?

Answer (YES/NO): YES